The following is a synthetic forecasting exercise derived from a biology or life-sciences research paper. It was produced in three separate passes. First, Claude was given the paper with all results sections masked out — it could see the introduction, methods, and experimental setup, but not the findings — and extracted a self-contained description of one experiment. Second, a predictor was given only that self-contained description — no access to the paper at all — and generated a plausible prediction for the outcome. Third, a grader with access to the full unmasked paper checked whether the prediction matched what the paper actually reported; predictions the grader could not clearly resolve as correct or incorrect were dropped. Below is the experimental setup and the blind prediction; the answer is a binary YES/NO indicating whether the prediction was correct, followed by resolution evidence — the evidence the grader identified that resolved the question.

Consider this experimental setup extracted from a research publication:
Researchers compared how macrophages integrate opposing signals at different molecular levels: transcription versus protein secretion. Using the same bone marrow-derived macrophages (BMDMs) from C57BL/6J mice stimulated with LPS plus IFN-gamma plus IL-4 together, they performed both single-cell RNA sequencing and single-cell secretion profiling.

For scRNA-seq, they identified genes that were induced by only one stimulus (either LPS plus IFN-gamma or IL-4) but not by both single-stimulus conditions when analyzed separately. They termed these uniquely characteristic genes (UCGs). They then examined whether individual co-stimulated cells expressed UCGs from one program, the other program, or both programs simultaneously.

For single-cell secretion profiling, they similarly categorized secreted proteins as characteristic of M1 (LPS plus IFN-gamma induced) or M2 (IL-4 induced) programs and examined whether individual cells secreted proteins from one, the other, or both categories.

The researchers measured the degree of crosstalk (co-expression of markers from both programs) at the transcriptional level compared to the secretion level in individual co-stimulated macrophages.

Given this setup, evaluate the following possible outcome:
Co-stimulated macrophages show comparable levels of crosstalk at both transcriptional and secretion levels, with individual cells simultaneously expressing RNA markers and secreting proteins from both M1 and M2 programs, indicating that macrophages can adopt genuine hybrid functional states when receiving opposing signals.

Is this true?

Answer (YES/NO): NO